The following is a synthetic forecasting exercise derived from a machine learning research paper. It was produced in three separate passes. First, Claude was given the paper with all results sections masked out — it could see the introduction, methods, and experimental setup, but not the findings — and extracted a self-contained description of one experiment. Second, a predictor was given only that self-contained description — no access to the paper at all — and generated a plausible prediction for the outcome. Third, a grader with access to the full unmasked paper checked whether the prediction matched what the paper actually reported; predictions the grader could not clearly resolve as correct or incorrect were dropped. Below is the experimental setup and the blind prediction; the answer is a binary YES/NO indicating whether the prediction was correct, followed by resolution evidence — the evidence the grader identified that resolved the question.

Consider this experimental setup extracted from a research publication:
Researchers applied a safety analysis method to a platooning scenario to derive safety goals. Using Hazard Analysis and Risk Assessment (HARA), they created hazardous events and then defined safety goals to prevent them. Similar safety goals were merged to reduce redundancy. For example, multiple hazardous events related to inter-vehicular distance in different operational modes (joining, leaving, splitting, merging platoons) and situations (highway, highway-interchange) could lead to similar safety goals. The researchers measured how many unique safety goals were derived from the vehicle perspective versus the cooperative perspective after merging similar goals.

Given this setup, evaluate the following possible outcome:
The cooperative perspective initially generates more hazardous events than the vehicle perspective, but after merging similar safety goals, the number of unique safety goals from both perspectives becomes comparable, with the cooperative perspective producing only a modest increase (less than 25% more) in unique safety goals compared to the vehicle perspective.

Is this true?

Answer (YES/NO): NO